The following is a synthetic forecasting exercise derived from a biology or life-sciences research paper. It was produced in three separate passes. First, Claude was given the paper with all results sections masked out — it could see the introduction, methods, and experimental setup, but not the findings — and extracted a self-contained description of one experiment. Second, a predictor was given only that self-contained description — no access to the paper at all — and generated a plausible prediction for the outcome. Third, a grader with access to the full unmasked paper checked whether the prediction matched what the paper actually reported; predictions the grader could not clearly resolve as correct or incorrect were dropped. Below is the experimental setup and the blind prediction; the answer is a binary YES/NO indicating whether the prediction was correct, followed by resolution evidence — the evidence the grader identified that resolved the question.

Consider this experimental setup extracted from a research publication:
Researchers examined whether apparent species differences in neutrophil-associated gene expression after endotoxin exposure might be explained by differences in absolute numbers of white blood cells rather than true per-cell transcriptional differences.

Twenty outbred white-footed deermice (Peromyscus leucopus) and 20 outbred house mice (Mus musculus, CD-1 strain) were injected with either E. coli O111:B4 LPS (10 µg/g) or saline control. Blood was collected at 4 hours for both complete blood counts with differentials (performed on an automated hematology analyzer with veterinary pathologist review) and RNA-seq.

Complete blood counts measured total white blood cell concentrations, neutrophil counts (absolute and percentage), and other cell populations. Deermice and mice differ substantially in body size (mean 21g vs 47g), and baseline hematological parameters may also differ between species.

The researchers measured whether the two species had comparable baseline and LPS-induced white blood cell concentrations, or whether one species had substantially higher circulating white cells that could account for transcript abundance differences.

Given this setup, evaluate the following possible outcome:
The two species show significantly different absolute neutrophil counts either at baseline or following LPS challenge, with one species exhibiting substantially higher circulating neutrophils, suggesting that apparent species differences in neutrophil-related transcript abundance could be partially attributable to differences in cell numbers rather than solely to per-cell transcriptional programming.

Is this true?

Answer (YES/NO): YES